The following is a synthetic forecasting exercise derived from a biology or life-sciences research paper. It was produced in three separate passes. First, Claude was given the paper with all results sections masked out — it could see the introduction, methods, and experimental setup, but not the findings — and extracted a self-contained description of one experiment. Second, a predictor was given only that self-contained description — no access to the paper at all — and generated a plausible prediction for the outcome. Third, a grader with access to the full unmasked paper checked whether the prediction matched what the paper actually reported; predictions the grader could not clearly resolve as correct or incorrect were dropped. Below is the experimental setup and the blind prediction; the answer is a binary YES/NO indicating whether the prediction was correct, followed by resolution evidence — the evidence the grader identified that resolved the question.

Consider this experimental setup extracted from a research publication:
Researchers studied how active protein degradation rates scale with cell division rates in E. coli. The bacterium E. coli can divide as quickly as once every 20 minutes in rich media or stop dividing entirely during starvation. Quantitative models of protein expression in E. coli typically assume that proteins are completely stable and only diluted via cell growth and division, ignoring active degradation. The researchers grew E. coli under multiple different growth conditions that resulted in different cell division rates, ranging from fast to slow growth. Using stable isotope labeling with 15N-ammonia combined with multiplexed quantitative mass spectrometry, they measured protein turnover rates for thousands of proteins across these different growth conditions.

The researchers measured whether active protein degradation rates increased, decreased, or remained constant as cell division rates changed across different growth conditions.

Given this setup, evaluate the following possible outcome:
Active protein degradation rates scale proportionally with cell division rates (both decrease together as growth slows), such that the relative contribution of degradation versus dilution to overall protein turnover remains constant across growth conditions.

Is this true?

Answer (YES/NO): NO